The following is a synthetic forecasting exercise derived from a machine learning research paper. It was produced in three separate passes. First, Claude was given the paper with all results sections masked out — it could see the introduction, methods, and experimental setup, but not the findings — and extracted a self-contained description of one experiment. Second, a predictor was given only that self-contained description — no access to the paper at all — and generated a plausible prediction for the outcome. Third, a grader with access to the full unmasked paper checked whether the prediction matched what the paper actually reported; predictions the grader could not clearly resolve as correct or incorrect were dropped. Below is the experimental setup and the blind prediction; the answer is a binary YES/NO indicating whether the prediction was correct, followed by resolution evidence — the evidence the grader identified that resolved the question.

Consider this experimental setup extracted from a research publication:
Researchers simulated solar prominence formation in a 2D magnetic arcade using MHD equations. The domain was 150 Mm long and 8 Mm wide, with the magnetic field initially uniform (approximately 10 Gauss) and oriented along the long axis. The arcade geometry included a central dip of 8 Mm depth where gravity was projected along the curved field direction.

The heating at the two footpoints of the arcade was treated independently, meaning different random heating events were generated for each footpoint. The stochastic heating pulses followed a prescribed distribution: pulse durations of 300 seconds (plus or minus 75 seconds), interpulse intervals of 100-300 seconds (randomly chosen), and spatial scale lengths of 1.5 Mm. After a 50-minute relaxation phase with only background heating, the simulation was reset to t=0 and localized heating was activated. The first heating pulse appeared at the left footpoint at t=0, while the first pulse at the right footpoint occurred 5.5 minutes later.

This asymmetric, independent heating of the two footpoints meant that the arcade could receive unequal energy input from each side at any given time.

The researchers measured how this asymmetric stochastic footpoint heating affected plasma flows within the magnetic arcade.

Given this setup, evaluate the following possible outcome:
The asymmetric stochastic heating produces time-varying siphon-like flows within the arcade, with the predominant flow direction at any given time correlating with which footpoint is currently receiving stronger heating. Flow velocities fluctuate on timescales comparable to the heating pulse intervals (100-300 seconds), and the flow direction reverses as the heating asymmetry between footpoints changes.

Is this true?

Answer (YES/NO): NO